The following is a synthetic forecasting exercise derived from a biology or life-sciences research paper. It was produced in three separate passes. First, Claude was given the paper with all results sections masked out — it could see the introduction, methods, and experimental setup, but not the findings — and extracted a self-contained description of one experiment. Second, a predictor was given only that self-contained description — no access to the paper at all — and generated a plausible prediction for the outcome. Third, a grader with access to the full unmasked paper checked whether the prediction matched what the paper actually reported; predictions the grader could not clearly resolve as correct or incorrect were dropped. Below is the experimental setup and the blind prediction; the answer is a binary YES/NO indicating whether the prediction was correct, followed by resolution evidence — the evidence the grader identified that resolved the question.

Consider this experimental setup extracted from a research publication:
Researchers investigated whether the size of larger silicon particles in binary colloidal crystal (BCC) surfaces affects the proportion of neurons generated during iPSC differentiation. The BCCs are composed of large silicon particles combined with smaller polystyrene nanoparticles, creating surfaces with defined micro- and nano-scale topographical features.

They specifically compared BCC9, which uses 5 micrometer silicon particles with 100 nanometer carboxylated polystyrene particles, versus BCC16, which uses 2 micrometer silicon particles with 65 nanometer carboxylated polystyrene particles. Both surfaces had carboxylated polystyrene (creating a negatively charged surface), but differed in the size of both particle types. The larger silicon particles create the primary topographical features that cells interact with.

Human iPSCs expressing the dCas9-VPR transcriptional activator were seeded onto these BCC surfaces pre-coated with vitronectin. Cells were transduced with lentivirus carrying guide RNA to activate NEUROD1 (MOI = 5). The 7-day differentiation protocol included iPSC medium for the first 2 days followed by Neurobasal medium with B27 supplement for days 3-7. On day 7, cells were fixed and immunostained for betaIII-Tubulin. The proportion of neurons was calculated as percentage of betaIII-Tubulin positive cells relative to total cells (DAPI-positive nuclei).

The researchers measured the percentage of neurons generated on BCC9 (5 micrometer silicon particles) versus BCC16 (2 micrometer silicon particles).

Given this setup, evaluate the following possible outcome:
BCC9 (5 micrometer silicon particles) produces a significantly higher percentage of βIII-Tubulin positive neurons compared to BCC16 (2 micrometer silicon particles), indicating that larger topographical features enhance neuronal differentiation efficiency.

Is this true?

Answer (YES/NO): NO